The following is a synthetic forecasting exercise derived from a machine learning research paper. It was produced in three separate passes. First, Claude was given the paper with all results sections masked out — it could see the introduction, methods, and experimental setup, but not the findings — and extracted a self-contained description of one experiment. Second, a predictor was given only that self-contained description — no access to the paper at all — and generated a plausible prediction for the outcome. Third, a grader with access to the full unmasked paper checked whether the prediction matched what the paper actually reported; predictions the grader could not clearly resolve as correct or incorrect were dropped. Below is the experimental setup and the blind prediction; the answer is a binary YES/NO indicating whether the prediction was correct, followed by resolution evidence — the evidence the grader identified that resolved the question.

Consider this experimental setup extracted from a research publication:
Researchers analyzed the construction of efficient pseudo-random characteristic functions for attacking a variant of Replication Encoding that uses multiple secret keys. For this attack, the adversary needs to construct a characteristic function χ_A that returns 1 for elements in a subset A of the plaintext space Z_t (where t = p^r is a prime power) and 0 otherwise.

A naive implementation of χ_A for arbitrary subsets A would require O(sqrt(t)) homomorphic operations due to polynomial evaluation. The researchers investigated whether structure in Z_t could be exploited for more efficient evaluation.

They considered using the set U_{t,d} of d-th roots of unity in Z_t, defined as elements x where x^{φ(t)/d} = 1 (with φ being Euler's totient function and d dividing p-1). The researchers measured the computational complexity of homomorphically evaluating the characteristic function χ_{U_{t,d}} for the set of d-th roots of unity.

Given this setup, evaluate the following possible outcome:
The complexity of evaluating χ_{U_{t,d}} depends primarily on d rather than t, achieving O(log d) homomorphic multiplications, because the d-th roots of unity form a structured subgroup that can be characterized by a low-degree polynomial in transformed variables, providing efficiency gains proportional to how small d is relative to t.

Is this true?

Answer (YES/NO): NO